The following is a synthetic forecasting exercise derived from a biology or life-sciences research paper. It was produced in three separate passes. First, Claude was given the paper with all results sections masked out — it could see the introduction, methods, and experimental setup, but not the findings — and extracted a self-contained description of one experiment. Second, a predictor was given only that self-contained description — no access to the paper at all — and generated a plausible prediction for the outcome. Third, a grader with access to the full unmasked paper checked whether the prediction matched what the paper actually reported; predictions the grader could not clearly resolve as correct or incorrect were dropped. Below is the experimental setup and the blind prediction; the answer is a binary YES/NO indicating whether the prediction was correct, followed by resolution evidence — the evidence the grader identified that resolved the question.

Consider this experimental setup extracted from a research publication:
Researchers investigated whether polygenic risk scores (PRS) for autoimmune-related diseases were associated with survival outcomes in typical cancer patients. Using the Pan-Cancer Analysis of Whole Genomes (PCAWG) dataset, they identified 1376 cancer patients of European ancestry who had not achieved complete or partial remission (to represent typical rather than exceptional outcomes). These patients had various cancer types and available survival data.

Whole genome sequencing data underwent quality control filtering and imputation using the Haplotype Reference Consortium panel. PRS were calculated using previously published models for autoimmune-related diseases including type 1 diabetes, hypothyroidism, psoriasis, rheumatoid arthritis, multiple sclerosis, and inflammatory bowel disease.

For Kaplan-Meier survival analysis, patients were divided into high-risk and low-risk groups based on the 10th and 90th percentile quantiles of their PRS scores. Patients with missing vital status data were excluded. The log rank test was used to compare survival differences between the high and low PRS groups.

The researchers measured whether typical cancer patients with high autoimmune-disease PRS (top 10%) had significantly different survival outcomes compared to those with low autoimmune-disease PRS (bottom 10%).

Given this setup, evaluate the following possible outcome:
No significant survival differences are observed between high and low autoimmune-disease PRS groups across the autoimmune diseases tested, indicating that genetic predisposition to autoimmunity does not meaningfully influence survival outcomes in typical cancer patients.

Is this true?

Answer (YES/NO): YES